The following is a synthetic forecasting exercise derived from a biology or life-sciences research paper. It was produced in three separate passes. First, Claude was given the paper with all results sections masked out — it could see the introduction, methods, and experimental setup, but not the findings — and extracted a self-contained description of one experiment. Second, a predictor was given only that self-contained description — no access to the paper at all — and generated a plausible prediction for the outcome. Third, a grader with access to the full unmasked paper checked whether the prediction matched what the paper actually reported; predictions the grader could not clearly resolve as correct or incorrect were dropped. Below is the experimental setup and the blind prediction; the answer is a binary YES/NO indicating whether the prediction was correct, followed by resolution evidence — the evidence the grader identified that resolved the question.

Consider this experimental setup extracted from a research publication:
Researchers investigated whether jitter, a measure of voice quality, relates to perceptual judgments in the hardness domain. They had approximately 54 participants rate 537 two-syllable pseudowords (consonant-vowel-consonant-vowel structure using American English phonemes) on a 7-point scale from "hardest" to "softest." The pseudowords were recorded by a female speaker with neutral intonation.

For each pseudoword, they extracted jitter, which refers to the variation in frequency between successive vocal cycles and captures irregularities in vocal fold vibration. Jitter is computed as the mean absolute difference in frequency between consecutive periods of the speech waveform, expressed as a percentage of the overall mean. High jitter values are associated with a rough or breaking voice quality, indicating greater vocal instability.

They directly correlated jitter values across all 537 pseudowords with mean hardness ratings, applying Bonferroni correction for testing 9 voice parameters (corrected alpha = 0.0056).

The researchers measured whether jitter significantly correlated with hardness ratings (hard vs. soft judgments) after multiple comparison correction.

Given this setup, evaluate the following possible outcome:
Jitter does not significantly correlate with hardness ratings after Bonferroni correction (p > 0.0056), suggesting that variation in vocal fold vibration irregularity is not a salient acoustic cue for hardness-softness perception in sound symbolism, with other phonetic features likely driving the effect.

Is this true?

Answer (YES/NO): NO